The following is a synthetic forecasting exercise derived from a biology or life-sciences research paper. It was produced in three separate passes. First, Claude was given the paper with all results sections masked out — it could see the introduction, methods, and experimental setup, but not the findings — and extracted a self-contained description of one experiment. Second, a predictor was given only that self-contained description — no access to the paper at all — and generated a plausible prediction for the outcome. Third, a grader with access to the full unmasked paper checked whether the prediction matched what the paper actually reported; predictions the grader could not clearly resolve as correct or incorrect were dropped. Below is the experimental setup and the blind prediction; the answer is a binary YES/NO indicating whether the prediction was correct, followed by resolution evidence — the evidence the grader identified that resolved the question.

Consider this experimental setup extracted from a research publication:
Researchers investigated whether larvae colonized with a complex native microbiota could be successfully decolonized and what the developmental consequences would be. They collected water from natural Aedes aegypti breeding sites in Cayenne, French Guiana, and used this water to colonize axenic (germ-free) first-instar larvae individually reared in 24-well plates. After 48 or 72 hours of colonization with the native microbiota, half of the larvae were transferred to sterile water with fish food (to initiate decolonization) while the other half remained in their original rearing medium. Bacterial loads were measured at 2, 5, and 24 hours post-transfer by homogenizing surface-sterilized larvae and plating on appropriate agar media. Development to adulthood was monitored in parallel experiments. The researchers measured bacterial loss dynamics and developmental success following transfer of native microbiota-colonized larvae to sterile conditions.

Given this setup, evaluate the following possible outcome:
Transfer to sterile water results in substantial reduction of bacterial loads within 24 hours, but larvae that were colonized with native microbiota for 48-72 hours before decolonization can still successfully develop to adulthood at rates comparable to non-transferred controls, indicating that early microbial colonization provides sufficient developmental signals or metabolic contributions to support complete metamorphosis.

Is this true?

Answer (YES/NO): NO